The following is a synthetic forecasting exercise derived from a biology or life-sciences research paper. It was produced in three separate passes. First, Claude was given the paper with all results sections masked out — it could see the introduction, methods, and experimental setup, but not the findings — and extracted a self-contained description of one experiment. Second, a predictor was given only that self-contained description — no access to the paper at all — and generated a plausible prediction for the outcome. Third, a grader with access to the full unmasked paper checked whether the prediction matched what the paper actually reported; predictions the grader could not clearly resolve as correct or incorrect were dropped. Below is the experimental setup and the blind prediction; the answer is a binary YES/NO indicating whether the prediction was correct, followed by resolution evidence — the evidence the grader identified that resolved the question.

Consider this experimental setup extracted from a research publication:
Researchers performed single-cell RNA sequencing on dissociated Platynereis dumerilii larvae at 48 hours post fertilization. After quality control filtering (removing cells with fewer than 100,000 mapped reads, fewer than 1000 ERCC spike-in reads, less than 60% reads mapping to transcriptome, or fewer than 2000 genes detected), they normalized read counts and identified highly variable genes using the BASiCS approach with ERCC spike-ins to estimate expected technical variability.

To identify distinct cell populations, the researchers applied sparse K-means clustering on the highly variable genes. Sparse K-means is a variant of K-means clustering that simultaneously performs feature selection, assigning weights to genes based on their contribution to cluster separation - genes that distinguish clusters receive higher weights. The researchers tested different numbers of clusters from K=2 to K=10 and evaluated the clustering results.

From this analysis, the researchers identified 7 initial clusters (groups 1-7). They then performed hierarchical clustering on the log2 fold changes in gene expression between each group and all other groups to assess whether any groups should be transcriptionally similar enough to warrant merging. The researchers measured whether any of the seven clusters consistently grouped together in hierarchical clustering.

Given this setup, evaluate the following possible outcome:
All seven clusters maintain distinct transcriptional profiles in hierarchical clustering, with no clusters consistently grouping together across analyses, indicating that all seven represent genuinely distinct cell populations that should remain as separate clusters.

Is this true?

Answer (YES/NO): NO